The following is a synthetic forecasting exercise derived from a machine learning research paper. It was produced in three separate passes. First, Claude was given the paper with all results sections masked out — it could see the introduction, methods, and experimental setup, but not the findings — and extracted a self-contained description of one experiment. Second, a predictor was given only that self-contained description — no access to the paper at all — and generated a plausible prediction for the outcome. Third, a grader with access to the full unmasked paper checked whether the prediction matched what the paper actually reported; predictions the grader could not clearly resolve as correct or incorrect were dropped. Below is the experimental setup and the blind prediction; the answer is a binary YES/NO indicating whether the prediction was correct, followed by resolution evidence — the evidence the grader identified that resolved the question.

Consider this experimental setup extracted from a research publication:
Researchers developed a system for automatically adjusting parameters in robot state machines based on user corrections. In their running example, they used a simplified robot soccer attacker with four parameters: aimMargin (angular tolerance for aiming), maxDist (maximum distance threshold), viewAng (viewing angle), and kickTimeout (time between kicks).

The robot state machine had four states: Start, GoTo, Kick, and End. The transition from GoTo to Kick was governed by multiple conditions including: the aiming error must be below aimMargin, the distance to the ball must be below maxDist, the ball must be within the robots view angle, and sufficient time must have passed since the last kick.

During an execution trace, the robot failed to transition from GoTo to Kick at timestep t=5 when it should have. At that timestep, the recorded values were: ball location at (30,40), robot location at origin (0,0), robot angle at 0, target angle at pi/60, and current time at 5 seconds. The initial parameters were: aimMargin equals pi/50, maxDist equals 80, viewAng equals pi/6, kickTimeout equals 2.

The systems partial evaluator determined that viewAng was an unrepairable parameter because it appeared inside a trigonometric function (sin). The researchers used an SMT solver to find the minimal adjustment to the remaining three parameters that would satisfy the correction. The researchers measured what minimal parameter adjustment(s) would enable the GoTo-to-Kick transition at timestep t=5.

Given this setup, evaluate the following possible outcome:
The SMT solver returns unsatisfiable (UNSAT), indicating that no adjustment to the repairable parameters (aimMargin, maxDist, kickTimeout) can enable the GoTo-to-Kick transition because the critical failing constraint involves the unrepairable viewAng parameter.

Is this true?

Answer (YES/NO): NO